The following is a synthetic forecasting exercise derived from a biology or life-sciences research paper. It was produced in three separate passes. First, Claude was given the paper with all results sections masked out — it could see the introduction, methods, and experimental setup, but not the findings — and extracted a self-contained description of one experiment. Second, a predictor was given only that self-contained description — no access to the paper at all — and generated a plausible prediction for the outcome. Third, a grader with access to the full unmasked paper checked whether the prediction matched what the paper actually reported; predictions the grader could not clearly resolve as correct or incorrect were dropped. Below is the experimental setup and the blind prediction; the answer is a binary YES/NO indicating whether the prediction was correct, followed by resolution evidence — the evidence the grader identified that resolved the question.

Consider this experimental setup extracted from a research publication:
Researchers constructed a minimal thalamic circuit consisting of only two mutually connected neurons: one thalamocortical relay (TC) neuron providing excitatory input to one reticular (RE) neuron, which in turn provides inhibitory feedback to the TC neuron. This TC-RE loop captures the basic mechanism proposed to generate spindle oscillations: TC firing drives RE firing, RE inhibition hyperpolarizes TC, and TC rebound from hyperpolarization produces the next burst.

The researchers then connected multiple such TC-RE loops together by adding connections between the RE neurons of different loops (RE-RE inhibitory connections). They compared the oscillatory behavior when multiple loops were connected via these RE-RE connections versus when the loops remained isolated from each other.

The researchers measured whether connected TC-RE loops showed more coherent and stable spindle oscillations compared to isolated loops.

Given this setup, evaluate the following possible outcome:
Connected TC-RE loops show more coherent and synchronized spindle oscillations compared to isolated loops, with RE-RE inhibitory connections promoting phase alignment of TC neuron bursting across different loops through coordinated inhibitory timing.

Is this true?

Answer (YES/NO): NO